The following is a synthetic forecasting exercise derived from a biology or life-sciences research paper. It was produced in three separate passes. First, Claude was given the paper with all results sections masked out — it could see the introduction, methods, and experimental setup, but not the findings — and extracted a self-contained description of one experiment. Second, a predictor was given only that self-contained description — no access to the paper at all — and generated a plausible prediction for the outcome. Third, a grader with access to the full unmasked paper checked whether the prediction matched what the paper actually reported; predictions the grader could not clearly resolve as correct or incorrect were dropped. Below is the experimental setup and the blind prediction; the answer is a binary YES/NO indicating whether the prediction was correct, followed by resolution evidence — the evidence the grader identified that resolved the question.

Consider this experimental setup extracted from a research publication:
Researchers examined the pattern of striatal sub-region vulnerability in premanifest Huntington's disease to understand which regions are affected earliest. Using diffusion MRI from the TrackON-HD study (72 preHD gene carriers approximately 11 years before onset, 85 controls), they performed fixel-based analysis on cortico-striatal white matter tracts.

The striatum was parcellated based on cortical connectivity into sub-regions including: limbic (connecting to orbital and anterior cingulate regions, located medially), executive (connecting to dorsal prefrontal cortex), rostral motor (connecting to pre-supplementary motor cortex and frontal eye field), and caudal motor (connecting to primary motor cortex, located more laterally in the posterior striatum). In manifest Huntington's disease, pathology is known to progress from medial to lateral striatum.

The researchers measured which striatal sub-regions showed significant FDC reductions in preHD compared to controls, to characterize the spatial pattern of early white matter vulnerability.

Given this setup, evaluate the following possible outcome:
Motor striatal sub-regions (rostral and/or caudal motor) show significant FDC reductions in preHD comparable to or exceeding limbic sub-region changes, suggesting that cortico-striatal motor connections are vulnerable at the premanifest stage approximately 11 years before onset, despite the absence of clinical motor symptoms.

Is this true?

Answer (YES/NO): YES